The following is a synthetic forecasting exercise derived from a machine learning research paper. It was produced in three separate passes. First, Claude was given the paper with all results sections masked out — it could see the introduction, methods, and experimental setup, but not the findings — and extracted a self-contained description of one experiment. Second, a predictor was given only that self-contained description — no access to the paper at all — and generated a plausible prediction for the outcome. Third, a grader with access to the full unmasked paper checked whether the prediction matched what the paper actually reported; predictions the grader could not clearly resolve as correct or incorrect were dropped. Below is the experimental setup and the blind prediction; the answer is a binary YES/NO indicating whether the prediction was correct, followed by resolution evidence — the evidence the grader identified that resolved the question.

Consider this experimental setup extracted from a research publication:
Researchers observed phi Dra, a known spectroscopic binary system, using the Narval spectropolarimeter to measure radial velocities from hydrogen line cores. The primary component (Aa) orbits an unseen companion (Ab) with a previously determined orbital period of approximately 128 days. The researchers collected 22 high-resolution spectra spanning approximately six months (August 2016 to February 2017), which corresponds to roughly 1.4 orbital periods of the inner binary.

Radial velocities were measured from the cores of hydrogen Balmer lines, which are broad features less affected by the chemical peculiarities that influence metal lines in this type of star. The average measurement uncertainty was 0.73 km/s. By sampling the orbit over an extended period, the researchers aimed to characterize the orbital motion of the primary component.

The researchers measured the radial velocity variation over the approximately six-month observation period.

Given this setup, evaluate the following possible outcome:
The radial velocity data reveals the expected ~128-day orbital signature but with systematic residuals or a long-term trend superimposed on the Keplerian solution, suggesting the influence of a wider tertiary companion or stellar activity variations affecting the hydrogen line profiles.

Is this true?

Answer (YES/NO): NO